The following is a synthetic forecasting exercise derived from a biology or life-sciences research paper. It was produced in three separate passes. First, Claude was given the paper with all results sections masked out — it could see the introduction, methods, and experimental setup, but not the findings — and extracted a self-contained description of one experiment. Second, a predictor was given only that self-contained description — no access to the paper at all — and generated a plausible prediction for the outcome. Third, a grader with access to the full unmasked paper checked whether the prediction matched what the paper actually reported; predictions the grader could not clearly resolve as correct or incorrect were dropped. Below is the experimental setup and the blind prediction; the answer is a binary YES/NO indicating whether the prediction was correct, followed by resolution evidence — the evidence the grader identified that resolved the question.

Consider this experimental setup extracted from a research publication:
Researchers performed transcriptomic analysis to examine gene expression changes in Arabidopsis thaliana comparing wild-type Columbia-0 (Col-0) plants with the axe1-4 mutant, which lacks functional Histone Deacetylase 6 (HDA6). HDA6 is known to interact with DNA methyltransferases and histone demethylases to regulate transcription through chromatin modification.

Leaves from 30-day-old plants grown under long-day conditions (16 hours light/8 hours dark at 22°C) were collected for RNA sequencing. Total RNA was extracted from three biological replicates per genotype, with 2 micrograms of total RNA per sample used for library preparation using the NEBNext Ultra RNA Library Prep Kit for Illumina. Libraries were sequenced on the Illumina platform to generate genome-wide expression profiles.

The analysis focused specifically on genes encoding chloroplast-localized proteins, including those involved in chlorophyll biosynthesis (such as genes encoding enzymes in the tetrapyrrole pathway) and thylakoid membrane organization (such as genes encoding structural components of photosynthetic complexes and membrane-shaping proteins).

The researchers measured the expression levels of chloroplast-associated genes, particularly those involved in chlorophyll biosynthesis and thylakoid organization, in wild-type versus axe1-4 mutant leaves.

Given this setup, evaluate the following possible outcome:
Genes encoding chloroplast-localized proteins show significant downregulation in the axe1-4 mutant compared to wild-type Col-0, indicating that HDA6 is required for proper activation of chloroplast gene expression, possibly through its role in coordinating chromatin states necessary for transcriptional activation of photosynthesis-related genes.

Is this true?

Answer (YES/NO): YES